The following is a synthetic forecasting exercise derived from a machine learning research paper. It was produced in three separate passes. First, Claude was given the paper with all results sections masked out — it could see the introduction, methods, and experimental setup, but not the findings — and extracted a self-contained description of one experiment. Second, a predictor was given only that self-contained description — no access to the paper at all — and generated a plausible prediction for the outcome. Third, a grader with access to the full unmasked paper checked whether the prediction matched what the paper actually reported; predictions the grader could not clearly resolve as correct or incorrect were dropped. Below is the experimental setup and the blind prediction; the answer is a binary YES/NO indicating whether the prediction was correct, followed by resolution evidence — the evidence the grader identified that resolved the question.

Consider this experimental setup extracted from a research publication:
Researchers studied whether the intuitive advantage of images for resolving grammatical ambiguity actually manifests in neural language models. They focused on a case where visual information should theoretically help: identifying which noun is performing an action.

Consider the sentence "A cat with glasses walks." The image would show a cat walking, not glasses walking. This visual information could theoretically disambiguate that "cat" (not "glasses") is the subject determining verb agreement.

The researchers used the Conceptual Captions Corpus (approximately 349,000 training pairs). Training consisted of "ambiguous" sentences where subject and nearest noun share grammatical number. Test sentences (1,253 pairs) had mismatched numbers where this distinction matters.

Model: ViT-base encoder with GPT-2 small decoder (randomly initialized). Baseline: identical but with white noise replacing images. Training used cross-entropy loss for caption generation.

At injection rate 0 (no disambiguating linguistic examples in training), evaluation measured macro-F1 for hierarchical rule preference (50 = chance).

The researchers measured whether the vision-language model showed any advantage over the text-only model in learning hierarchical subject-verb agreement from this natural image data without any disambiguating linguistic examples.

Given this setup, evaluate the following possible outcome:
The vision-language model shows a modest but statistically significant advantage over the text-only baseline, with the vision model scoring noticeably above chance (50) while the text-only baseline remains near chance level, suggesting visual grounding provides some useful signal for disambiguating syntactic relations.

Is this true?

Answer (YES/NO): NO